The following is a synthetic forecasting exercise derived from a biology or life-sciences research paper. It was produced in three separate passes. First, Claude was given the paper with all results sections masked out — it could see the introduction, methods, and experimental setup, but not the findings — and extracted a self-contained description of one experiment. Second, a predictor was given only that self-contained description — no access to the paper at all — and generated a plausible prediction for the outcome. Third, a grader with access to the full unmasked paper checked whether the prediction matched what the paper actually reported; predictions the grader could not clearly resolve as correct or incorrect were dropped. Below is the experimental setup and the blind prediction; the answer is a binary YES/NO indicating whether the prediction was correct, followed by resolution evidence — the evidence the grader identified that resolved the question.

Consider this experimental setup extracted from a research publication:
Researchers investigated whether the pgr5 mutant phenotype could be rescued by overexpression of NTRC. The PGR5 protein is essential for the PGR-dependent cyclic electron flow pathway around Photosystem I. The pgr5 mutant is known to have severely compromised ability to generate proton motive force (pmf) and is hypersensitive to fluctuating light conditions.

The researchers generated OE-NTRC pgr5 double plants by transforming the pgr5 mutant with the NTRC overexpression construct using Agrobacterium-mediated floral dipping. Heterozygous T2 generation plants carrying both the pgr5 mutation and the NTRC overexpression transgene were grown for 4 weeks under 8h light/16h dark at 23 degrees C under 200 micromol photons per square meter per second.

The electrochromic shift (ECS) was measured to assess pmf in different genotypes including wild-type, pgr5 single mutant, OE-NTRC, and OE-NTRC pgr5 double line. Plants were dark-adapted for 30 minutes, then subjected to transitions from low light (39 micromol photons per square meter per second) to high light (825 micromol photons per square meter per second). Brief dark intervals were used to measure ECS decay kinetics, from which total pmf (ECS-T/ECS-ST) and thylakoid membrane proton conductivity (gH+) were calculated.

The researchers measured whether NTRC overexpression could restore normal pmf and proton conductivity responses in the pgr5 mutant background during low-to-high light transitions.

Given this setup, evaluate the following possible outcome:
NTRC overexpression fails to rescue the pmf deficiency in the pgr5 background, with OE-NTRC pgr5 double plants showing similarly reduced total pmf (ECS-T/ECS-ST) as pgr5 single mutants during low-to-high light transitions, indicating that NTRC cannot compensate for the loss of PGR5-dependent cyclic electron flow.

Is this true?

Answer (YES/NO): NO